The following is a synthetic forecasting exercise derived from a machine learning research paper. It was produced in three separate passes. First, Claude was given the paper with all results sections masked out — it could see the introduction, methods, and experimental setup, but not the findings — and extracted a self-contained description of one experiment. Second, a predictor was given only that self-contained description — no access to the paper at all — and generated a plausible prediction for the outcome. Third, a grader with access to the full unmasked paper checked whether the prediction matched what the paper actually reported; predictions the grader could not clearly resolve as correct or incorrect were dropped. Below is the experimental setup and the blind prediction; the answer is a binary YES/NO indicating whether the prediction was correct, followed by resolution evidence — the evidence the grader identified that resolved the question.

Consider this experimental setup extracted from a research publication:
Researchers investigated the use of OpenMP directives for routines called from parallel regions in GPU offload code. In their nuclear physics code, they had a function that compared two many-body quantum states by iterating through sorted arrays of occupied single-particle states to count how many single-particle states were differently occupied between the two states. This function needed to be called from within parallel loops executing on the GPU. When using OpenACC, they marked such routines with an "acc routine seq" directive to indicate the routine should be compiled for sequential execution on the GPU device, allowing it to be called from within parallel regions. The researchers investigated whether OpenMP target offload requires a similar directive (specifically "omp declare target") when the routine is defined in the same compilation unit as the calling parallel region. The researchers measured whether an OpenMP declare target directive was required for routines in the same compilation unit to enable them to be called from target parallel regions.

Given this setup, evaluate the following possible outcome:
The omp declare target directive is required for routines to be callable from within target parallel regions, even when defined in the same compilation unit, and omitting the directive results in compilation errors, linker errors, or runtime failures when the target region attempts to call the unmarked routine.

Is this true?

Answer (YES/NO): NO